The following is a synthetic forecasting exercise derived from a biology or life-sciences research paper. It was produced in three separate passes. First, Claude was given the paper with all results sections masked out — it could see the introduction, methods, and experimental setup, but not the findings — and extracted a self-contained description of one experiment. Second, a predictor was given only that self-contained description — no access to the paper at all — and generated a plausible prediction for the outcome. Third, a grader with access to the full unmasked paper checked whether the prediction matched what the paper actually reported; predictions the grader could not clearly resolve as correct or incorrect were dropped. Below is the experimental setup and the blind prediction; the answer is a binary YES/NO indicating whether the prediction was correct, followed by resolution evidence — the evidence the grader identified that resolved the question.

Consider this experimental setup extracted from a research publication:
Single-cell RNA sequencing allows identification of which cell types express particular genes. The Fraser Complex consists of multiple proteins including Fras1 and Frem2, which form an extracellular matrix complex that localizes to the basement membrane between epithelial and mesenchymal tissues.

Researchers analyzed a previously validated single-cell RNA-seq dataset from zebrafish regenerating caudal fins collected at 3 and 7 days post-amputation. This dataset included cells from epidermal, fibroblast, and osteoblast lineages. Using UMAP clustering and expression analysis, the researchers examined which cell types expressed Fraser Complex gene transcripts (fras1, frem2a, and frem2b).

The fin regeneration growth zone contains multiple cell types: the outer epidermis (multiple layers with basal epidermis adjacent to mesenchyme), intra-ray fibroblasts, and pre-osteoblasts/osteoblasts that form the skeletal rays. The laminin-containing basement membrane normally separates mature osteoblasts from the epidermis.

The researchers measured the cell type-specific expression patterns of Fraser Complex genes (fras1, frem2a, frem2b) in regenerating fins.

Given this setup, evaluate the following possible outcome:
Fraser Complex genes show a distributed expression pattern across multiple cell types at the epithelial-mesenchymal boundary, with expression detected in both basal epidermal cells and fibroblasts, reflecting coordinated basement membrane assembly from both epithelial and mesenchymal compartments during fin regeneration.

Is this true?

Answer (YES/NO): NO